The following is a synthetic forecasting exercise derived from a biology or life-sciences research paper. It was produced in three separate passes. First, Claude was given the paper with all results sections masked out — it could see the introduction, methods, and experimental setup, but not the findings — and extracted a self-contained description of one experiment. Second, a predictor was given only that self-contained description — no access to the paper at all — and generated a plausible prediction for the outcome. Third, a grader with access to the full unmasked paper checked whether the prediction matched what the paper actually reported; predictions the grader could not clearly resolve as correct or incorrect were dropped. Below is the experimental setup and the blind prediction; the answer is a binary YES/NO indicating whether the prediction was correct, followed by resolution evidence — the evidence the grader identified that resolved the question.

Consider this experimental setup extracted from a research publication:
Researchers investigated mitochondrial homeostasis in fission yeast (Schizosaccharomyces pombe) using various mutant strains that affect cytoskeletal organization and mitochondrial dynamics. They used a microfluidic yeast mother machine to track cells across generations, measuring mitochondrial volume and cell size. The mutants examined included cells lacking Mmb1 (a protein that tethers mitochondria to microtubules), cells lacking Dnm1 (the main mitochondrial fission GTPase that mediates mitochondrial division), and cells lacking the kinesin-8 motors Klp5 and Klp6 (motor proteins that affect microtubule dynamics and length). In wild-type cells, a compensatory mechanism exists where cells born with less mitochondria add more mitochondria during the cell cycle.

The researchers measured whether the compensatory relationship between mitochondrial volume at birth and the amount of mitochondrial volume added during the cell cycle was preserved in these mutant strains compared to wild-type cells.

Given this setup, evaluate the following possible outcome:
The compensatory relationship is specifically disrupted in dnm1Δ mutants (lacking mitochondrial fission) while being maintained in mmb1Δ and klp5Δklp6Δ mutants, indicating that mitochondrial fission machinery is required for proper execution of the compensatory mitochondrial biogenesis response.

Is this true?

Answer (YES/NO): NO